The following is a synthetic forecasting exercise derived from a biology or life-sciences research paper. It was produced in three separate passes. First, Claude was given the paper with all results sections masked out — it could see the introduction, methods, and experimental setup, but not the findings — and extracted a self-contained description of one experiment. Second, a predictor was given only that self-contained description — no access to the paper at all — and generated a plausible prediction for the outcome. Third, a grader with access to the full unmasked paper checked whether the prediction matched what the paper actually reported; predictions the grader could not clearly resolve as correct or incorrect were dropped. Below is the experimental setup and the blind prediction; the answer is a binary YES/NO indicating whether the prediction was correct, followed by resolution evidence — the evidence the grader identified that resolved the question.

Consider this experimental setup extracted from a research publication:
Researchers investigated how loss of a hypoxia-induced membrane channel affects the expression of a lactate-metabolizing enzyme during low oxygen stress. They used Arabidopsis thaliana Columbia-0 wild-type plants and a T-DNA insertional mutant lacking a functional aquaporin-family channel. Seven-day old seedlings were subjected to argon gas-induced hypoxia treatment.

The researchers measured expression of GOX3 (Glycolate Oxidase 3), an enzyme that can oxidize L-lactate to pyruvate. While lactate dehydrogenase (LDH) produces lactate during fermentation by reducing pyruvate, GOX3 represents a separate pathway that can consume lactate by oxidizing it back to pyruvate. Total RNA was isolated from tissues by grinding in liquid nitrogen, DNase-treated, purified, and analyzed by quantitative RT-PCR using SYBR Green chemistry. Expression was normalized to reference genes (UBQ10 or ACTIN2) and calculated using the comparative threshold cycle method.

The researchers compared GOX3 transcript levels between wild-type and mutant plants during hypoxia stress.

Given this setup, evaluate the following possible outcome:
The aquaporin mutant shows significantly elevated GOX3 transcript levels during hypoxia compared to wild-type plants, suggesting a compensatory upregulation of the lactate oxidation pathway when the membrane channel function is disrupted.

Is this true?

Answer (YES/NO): NO